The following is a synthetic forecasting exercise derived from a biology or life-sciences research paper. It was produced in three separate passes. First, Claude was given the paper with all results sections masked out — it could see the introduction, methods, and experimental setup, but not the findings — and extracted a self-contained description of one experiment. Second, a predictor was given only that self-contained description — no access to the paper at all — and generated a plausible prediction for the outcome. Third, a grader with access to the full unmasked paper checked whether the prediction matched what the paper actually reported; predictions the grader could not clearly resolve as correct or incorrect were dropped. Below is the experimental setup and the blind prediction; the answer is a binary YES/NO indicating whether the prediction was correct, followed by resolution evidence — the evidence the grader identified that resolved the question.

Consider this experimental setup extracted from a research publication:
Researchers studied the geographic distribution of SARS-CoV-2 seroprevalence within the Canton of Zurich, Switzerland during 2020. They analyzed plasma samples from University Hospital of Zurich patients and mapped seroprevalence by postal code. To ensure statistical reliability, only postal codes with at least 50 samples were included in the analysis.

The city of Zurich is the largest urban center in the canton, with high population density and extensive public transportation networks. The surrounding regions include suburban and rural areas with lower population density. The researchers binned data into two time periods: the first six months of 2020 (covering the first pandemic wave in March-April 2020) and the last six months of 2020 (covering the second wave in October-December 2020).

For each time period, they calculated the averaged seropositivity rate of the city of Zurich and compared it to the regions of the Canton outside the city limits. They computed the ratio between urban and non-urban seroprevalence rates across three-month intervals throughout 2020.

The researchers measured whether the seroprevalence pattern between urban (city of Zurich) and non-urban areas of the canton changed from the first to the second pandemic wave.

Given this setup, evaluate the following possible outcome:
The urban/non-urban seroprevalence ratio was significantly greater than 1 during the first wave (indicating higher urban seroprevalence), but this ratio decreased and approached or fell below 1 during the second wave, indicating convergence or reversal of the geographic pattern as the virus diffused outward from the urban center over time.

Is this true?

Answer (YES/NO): YES